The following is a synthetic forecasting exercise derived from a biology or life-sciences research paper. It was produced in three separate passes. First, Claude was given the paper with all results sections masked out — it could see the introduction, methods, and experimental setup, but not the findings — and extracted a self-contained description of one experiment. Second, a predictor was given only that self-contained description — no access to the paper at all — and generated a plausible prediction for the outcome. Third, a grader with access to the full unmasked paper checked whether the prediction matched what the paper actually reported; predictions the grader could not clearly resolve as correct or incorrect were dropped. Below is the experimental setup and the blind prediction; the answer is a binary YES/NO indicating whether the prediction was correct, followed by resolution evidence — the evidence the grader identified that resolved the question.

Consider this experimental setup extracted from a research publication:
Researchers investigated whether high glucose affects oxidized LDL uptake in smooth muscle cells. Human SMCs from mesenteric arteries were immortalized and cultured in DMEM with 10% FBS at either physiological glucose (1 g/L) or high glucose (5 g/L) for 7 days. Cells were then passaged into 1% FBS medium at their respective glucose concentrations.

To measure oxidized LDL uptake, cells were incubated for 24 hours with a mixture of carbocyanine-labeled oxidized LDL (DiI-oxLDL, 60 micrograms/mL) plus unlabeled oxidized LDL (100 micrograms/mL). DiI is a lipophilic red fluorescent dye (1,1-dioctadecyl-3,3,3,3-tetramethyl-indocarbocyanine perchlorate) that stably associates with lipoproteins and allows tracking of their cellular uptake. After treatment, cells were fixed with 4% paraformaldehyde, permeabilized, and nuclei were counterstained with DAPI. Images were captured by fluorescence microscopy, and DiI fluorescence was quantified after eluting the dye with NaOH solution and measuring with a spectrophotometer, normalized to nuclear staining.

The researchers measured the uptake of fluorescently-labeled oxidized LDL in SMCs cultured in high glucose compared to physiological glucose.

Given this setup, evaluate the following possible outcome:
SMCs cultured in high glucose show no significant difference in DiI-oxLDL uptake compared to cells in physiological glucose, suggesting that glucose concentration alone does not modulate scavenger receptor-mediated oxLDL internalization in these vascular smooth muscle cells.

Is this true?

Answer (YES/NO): YES